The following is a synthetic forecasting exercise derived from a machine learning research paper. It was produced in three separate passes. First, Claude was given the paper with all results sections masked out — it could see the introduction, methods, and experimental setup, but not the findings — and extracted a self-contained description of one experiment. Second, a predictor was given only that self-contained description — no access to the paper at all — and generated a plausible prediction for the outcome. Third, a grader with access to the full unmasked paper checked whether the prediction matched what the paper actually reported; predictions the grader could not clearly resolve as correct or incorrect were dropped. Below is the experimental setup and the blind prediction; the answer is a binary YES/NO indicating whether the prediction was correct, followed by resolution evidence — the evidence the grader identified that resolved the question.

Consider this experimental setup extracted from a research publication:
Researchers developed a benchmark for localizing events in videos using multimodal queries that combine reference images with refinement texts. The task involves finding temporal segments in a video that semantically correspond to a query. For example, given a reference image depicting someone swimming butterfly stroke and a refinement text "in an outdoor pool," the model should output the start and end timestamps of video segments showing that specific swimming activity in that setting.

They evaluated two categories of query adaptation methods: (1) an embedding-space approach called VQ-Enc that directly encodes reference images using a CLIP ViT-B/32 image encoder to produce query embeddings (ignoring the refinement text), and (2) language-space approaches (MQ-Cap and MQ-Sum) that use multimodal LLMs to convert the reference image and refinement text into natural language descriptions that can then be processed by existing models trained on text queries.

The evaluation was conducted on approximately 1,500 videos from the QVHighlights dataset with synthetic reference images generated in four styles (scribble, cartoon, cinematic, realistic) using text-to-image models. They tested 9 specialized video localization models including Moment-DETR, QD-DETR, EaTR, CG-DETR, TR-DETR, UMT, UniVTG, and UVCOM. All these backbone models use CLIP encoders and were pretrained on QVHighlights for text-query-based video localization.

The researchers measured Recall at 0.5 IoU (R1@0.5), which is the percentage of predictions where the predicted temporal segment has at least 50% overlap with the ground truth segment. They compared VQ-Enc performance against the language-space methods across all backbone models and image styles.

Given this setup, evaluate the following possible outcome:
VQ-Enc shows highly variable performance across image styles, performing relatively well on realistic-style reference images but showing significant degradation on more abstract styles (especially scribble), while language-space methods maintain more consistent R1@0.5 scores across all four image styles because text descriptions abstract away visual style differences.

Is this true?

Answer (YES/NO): NO